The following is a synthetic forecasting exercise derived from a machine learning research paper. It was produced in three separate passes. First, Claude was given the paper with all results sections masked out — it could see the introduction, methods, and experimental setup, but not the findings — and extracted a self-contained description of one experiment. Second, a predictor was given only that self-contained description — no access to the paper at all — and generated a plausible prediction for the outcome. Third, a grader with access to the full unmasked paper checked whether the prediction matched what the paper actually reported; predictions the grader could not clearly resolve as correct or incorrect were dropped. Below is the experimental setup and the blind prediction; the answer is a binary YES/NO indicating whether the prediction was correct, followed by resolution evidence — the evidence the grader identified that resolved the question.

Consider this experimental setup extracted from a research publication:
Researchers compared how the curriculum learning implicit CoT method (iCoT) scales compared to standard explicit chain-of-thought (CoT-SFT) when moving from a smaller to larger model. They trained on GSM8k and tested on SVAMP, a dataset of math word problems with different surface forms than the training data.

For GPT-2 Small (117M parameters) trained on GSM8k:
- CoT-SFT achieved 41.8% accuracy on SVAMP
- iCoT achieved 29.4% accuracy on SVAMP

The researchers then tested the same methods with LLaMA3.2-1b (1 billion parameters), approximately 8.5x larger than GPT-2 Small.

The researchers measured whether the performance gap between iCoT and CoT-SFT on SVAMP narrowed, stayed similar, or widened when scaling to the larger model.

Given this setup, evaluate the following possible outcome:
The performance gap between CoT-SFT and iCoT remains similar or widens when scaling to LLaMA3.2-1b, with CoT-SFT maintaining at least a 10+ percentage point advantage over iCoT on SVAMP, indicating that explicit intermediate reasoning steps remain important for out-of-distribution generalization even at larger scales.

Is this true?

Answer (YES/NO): YES